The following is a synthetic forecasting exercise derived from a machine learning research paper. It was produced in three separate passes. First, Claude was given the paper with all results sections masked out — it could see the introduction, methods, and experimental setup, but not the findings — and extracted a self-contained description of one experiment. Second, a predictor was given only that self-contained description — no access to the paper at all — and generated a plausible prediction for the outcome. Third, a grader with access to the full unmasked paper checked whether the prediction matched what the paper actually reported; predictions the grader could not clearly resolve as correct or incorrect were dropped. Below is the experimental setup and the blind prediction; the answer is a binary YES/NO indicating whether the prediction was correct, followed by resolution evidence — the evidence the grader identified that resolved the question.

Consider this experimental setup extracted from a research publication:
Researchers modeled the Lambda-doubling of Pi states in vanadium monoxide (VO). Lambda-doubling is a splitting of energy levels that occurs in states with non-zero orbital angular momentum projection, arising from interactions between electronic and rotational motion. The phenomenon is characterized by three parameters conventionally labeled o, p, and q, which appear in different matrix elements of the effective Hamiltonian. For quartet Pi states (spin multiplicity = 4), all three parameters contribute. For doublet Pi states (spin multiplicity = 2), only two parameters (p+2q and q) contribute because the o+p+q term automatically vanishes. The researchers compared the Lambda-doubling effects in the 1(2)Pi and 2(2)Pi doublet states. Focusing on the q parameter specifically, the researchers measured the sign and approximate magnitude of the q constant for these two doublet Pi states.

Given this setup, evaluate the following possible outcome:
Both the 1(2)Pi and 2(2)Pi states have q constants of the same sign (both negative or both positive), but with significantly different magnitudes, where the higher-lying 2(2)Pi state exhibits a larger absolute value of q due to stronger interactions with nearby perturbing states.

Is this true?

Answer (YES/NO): NO